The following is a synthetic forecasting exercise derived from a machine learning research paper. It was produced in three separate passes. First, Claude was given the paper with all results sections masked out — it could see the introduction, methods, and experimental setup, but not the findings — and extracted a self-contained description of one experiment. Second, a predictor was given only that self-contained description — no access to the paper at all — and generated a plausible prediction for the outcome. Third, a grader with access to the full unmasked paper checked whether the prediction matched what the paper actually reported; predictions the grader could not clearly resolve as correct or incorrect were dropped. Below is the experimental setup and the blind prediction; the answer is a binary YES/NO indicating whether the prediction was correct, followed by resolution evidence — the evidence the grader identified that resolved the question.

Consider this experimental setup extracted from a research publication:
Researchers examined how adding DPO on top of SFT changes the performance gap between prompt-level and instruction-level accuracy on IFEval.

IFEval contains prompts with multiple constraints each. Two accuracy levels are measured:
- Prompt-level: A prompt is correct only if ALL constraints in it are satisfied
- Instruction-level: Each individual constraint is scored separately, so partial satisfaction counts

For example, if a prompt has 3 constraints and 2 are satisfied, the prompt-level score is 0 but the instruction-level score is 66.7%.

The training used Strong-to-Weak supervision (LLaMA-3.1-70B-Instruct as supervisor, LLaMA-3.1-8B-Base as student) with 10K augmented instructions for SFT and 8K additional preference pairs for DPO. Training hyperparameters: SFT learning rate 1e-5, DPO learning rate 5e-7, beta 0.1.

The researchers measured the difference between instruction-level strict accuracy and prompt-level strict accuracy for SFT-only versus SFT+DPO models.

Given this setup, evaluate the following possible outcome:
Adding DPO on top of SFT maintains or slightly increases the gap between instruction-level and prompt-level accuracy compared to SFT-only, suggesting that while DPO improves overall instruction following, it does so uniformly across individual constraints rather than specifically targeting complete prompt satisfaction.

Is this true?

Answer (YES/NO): NO